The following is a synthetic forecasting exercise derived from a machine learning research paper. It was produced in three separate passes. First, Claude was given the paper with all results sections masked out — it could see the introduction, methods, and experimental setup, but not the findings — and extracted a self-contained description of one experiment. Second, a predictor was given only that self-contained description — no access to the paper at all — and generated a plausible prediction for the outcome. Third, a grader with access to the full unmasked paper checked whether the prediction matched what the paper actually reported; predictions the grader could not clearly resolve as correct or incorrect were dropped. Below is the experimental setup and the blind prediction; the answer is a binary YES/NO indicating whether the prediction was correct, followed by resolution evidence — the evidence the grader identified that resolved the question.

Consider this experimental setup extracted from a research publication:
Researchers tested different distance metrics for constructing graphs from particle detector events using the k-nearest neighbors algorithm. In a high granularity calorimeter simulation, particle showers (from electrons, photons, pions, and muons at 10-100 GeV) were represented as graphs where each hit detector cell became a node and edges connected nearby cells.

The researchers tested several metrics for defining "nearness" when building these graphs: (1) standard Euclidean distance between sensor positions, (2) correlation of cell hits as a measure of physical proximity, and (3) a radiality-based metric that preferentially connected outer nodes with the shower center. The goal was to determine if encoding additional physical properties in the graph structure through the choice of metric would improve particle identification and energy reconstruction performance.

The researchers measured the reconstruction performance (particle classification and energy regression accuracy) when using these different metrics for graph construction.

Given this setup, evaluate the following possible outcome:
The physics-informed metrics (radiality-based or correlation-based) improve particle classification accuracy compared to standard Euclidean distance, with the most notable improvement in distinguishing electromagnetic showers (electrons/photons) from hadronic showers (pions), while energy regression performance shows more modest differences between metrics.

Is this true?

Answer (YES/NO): NO